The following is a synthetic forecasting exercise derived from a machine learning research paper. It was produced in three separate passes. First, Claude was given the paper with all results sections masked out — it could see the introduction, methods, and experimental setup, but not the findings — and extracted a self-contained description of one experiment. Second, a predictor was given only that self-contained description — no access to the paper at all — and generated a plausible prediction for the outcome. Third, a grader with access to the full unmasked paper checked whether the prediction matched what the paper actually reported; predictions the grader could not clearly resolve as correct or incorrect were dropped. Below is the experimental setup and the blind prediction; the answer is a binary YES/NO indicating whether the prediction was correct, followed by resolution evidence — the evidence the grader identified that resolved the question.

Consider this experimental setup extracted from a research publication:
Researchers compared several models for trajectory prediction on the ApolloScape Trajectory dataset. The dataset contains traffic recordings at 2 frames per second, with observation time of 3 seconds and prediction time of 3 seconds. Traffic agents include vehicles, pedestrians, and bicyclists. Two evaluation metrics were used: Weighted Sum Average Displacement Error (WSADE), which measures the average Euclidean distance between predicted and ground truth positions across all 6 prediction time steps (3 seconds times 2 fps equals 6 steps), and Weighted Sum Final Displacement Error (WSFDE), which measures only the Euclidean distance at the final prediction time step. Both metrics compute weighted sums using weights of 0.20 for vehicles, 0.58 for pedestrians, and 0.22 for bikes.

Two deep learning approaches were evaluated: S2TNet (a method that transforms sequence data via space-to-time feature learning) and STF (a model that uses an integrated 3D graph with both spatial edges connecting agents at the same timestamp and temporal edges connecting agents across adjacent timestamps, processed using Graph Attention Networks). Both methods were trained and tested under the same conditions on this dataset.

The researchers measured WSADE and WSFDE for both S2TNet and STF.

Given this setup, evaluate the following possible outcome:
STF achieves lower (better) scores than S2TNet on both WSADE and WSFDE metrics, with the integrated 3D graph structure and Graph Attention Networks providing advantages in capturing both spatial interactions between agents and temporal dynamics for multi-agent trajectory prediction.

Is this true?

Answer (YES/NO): NO